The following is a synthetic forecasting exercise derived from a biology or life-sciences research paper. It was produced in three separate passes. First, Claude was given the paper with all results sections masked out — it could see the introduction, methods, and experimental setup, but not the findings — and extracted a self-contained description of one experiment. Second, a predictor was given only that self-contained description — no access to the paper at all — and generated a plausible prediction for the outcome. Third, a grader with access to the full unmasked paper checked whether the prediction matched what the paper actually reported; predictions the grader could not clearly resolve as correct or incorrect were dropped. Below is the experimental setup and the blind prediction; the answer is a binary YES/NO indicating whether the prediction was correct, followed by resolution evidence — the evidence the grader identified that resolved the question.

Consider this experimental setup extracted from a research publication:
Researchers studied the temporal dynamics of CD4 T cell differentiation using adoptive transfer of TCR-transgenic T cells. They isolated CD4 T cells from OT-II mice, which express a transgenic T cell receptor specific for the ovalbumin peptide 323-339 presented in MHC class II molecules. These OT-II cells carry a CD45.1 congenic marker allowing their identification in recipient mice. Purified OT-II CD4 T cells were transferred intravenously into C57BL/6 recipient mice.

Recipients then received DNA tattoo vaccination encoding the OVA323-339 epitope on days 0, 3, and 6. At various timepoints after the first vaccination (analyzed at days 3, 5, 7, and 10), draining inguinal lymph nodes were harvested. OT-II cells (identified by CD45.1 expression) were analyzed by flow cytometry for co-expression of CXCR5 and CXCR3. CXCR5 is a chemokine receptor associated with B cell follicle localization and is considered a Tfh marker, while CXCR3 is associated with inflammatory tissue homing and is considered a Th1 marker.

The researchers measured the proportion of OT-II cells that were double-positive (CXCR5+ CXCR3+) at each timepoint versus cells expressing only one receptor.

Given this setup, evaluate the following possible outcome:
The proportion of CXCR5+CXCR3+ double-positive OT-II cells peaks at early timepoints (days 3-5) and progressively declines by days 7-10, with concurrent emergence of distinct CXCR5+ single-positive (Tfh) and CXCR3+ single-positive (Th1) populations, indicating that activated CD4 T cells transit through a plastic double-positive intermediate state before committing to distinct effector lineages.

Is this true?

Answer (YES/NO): YES